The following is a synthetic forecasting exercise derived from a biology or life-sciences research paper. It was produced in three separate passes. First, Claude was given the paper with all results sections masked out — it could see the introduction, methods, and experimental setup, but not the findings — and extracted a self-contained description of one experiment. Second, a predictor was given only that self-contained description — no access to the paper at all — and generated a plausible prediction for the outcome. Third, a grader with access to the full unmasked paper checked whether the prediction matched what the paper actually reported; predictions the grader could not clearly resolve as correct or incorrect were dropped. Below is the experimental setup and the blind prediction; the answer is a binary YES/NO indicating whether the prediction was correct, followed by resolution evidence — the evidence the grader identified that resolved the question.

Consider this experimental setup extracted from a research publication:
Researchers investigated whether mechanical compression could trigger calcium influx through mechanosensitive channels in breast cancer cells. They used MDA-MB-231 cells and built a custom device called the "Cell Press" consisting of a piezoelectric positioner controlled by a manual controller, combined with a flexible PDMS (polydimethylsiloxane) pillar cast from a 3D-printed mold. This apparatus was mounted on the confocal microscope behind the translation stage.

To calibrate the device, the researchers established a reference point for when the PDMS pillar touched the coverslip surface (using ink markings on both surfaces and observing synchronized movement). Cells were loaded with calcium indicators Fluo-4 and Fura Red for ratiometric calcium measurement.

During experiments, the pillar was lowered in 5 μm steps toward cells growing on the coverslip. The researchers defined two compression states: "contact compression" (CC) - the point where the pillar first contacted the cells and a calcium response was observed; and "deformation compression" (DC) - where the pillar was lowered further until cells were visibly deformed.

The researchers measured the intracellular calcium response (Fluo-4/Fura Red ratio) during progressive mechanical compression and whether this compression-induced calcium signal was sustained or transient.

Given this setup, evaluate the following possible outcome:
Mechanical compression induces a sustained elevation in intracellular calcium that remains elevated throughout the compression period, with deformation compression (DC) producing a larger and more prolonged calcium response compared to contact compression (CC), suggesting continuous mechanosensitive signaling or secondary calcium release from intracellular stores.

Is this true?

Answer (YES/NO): NO